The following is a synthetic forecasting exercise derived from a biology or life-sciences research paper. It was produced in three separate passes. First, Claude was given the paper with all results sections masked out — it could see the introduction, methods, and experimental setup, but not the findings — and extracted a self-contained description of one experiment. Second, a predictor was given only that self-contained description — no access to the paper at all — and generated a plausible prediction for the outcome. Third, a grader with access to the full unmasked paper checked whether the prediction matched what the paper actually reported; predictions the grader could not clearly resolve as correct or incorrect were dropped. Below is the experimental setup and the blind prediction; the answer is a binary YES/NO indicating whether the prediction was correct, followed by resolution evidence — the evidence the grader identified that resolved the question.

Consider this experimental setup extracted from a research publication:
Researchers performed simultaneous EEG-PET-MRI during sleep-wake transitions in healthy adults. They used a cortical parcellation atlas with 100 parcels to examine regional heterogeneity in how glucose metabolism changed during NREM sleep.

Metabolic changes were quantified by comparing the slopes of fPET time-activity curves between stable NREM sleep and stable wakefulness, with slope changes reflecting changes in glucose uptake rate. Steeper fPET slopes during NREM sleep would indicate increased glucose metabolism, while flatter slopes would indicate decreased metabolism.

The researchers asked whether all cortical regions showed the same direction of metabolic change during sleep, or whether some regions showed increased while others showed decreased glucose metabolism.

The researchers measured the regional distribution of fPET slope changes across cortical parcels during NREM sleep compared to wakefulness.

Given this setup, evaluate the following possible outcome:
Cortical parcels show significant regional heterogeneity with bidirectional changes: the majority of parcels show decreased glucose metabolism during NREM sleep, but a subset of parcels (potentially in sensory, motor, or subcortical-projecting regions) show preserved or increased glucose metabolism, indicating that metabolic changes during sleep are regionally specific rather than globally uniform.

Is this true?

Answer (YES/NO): NO